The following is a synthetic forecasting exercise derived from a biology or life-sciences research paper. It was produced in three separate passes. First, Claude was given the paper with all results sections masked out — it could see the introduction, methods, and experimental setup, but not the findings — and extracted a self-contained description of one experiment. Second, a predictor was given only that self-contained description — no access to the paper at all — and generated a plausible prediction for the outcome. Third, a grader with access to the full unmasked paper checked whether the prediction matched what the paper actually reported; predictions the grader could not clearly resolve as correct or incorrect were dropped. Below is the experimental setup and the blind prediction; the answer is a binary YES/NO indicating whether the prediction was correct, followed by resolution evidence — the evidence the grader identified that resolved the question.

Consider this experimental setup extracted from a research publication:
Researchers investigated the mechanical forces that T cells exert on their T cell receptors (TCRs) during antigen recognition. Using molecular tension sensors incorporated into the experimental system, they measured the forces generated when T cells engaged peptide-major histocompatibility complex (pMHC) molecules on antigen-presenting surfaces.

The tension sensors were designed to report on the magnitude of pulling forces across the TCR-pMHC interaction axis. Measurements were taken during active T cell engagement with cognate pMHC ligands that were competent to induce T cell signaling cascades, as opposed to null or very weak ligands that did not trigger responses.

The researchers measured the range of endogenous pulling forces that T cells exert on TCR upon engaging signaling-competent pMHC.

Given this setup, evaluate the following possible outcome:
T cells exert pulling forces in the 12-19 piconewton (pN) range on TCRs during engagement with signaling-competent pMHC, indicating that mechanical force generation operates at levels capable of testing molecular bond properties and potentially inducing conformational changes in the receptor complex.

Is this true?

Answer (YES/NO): YES